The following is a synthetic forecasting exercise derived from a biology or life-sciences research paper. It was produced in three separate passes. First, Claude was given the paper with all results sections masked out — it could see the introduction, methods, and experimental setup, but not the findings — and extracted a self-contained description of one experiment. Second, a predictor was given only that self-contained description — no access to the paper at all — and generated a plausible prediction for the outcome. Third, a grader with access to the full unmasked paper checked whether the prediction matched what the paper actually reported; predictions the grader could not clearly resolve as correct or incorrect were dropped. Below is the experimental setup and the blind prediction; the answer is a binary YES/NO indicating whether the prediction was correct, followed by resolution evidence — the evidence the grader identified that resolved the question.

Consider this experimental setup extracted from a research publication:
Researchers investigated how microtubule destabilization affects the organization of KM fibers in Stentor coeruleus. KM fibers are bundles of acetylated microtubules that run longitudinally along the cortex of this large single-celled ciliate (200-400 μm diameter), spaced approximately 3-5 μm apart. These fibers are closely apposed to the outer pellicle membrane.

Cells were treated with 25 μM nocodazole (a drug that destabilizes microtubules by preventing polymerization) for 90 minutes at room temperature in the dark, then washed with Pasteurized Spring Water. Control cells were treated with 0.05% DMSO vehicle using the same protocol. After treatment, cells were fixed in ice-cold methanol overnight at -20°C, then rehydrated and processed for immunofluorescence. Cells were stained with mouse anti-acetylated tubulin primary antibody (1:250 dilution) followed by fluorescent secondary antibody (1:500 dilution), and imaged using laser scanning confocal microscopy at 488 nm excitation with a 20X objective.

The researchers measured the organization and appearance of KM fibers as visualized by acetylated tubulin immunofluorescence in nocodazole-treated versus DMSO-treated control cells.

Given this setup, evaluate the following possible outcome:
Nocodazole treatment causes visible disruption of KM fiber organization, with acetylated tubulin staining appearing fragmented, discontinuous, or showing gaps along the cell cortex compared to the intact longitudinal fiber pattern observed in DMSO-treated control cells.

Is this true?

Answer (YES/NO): NO